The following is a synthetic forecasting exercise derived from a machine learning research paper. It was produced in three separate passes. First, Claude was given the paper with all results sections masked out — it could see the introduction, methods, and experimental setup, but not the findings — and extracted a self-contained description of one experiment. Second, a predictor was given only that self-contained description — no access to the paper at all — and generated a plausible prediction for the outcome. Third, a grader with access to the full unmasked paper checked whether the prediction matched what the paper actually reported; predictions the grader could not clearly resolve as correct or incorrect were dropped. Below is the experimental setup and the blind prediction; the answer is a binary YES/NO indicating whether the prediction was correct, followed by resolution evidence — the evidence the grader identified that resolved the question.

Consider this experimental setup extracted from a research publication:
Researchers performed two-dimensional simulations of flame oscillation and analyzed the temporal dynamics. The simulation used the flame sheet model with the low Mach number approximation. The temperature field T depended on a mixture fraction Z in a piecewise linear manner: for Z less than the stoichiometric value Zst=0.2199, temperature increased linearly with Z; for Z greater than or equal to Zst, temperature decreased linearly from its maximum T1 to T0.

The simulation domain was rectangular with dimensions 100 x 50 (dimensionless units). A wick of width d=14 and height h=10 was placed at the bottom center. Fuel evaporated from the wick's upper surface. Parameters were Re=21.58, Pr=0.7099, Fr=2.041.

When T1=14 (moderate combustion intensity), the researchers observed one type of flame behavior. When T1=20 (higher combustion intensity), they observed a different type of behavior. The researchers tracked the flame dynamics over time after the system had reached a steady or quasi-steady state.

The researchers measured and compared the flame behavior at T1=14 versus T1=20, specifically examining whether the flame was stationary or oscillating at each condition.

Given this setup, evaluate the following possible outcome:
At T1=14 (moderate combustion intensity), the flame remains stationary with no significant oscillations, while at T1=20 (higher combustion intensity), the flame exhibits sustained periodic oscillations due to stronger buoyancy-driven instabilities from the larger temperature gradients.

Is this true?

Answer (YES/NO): YES